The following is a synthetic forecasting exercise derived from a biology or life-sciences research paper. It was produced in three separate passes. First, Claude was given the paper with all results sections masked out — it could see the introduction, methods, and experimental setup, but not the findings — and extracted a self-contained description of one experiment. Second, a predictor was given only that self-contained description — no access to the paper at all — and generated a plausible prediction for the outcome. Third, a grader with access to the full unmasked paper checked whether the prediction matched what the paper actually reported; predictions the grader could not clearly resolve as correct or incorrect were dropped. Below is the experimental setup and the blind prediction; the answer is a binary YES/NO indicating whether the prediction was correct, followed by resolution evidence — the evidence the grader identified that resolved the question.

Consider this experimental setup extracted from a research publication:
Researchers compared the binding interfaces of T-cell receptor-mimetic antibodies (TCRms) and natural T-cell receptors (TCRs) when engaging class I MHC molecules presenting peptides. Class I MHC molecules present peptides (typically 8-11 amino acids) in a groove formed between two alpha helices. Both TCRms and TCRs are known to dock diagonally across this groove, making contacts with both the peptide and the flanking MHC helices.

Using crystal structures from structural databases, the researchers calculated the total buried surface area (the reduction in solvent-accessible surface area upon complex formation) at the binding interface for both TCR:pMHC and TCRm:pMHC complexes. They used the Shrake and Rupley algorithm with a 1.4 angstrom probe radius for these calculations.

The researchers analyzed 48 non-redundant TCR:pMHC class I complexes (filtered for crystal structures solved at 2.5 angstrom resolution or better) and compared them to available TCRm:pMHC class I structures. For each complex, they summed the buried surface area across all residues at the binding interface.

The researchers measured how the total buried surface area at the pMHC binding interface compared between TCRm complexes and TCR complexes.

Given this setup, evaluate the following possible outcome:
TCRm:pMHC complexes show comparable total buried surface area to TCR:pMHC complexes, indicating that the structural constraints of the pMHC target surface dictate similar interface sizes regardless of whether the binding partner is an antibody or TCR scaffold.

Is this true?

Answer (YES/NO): NO